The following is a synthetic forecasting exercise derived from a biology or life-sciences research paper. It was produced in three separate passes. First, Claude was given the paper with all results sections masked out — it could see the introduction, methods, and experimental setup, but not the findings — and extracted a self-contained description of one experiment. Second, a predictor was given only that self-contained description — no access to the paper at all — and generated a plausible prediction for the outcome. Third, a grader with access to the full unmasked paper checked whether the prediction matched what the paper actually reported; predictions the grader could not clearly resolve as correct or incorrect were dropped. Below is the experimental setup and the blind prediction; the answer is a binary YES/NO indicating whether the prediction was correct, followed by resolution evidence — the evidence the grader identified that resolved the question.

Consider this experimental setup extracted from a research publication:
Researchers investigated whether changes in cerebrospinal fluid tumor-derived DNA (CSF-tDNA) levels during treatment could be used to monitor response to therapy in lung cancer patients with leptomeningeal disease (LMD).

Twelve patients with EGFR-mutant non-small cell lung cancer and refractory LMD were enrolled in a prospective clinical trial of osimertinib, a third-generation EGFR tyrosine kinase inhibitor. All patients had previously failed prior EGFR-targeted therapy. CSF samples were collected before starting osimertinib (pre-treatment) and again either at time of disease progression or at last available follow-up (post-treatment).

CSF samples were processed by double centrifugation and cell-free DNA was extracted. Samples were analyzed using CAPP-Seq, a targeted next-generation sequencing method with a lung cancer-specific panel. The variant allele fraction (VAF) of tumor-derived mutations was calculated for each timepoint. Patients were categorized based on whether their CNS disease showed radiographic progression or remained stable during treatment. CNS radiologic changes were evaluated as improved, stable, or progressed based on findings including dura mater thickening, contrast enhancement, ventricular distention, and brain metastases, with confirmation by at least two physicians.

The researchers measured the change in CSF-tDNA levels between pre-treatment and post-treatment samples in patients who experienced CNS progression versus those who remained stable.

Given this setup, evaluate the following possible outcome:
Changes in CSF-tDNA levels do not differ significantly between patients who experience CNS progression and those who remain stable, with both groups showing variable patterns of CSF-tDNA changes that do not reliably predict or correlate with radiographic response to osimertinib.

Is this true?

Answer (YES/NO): NO